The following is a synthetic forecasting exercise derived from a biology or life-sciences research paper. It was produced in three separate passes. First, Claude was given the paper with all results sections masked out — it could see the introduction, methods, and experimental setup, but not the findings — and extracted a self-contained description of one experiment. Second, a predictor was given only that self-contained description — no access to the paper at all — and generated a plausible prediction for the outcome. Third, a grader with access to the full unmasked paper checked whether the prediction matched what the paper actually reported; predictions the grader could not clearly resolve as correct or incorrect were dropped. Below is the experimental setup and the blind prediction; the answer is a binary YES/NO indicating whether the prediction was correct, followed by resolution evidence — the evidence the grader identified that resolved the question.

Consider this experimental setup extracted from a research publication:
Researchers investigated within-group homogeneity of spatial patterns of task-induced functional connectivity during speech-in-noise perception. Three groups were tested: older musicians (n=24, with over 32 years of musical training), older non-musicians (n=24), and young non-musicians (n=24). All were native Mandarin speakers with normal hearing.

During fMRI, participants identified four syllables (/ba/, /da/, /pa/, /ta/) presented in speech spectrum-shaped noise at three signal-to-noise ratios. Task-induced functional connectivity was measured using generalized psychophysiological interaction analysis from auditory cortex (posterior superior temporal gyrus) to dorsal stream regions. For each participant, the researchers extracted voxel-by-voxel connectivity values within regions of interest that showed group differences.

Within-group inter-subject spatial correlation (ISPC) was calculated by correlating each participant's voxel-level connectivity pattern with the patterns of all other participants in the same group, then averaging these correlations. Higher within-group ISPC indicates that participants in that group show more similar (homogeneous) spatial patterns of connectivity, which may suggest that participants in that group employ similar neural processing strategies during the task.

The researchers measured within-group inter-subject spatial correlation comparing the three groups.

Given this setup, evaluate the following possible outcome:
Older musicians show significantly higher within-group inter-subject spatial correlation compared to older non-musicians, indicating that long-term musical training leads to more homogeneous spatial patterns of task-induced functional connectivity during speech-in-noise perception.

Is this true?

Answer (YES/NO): NO